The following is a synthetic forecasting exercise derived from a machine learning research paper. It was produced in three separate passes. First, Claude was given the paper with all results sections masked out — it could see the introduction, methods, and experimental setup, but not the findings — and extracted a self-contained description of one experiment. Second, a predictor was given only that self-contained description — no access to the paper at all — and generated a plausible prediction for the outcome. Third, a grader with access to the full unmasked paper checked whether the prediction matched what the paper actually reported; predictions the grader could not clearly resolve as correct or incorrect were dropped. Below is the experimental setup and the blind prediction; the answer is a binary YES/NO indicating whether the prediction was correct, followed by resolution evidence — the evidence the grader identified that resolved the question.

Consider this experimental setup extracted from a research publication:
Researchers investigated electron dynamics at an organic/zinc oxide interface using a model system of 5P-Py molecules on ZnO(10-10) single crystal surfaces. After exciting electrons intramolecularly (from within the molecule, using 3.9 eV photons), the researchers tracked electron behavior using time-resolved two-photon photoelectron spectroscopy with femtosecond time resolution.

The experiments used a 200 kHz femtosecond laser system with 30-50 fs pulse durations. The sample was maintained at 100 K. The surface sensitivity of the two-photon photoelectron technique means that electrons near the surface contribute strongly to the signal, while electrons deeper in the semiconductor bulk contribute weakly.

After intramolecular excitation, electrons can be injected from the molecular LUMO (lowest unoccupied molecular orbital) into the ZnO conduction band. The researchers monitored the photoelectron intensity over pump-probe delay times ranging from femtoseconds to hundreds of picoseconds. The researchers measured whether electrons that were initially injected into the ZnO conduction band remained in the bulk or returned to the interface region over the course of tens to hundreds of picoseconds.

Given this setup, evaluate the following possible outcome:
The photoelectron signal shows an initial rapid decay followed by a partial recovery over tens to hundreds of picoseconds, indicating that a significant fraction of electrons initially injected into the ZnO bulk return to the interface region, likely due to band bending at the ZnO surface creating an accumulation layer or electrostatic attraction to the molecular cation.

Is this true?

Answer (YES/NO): YES